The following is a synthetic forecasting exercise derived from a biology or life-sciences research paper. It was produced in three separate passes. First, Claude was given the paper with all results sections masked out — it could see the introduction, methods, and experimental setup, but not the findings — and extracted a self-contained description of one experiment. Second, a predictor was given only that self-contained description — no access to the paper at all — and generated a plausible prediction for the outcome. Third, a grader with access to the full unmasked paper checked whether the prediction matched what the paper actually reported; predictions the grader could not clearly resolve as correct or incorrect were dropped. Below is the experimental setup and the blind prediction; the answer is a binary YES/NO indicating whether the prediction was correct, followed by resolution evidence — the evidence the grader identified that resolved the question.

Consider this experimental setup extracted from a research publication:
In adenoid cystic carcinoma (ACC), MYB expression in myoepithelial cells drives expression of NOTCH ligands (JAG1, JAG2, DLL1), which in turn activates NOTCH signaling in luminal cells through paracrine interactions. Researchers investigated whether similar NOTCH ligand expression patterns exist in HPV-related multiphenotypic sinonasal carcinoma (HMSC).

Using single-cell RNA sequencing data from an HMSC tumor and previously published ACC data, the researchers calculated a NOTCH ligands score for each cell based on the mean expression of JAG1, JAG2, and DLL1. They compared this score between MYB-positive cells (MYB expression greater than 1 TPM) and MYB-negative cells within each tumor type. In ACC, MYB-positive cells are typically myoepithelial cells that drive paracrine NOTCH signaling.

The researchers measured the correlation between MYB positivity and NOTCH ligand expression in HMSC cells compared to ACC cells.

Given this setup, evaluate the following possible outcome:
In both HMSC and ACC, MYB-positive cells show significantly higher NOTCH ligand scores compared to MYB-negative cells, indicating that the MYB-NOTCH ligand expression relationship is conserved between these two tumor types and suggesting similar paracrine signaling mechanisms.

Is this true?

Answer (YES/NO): NO